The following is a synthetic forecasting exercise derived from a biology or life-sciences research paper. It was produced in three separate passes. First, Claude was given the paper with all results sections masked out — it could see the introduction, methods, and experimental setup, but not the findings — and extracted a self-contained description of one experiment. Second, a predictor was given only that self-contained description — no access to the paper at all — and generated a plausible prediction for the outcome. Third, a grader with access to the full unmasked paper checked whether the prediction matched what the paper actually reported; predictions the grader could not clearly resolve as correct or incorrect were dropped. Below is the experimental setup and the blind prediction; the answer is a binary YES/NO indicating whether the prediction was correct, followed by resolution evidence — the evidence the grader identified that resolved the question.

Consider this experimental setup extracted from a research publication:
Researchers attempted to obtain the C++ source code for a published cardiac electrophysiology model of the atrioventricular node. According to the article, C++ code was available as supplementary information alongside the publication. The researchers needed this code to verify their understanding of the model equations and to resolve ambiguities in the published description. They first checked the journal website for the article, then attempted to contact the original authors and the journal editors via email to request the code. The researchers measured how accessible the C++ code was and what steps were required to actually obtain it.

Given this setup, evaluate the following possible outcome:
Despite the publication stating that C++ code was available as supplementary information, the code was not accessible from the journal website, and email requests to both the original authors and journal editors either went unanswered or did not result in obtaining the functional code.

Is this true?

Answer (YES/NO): YES